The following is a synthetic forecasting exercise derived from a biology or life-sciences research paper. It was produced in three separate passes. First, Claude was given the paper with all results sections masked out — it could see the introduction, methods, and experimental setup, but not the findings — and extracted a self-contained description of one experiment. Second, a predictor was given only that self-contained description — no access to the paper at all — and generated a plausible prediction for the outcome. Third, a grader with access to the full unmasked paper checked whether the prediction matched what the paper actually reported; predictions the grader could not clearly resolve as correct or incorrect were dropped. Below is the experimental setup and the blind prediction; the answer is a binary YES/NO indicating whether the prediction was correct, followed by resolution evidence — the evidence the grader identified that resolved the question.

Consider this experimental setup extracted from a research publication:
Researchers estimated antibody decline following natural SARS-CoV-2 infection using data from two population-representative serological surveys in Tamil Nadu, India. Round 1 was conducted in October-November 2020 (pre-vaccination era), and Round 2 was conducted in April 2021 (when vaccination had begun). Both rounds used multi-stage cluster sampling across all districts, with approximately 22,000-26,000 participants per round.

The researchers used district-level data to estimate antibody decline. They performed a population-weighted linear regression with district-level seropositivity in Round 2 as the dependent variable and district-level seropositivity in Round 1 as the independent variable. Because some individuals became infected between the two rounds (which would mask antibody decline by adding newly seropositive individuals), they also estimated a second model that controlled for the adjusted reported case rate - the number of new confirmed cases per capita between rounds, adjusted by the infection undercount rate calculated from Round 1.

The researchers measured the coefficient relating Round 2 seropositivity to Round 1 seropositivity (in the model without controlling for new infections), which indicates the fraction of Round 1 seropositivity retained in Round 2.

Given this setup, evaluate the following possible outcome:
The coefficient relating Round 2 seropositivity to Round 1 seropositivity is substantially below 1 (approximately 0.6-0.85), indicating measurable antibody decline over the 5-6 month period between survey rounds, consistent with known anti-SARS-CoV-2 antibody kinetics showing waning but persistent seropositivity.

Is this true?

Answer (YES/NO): YES